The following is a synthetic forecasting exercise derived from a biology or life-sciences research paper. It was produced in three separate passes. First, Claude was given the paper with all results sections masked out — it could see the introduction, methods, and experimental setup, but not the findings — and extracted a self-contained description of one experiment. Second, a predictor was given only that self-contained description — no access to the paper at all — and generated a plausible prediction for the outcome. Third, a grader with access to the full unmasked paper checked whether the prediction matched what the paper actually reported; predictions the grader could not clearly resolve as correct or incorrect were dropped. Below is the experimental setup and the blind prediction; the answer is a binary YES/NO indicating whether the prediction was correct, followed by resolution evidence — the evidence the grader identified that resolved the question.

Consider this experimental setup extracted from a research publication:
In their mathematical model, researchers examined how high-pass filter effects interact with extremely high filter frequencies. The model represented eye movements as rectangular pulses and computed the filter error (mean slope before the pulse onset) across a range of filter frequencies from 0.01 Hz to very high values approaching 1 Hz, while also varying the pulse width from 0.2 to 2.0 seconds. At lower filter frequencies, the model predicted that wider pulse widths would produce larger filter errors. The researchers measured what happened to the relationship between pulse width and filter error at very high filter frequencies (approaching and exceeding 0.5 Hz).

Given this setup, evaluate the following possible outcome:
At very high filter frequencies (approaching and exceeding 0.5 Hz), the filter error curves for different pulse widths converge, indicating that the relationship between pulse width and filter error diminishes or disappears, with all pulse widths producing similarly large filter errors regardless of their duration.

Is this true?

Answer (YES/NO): NO